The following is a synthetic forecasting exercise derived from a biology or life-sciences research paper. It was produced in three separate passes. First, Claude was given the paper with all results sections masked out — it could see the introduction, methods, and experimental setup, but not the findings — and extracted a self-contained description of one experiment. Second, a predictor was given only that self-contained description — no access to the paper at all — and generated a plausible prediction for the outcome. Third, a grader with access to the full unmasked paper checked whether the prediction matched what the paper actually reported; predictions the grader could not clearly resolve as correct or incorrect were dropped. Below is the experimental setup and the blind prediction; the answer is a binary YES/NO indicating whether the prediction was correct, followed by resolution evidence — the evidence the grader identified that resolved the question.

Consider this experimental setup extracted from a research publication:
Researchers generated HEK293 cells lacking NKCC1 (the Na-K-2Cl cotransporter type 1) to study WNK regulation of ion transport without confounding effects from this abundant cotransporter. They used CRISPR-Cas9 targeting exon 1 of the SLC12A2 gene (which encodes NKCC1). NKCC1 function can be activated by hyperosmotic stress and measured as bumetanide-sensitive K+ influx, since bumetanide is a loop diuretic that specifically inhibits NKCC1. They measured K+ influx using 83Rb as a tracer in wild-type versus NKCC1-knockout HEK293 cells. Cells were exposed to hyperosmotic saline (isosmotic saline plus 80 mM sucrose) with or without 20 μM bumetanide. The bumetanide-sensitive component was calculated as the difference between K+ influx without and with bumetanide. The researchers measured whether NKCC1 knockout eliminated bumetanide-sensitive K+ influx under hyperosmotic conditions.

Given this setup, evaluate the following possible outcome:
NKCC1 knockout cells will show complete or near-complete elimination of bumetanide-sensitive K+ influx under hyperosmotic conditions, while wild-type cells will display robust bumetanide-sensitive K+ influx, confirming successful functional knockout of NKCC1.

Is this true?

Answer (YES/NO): YES